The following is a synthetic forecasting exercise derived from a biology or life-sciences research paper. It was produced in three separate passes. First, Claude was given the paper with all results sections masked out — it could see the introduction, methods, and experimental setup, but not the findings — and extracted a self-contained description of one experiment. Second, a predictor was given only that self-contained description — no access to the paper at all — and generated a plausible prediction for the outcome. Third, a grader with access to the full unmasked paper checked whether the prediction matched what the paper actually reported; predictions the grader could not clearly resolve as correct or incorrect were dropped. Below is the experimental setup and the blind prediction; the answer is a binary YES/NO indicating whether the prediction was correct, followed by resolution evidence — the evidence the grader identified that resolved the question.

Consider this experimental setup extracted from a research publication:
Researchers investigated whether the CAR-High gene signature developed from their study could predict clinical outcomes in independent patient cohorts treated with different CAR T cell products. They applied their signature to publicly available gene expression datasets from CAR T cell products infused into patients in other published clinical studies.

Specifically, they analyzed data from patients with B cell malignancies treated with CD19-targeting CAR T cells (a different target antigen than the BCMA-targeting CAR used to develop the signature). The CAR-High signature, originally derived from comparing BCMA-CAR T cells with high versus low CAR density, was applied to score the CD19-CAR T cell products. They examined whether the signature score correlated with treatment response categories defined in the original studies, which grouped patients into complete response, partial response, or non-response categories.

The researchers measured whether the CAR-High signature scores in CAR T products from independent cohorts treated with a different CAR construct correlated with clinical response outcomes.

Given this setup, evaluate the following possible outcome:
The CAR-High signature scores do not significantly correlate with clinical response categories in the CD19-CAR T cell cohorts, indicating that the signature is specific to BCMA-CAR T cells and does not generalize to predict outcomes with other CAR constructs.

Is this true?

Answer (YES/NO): NO